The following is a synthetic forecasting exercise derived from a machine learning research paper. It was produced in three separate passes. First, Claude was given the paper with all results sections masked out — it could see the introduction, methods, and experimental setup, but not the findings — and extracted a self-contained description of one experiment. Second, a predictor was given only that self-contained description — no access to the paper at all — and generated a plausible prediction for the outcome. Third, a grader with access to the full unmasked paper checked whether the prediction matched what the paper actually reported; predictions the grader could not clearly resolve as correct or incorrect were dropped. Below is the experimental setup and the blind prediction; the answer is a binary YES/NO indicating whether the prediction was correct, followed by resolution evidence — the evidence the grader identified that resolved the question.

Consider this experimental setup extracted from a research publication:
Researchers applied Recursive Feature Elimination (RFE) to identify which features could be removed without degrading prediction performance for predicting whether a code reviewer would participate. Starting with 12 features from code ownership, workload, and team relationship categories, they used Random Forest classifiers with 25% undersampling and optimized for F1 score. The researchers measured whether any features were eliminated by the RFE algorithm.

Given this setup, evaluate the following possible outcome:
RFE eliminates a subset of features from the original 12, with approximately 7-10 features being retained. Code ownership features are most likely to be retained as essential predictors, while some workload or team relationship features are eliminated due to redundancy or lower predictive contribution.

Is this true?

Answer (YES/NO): NO